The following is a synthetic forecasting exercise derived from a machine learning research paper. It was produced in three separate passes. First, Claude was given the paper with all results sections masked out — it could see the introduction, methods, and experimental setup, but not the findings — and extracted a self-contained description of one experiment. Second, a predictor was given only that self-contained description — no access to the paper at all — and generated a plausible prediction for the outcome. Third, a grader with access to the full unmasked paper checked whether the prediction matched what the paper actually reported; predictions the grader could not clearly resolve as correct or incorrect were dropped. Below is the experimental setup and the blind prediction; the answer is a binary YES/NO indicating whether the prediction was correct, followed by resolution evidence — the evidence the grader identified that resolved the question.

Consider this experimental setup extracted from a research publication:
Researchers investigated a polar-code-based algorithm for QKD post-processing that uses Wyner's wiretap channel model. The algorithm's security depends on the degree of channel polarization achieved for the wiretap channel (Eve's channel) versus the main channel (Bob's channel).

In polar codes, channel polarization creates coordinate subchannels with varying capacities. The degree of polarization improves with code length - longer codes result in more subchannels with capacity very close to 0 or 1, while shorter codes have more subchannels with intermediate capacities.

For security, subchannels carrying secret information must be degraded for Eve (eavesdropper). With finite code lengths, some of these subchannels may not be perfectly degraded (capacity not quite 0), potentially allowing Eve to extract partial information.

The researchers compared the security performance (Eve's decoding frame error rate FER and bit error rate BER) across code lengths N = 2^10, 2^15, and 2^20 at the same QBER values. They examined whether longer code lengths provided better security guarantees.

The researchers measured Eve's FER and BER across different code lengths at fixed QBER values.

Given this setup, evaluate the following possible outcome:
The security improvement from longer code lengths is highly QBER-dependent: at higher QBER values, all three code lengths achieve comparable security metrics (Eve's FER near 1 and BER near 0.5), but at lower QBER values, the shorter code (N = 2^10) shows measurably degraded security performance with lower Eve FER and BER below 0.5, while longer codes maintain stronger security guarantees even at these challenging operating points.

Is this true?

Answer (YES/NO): NO